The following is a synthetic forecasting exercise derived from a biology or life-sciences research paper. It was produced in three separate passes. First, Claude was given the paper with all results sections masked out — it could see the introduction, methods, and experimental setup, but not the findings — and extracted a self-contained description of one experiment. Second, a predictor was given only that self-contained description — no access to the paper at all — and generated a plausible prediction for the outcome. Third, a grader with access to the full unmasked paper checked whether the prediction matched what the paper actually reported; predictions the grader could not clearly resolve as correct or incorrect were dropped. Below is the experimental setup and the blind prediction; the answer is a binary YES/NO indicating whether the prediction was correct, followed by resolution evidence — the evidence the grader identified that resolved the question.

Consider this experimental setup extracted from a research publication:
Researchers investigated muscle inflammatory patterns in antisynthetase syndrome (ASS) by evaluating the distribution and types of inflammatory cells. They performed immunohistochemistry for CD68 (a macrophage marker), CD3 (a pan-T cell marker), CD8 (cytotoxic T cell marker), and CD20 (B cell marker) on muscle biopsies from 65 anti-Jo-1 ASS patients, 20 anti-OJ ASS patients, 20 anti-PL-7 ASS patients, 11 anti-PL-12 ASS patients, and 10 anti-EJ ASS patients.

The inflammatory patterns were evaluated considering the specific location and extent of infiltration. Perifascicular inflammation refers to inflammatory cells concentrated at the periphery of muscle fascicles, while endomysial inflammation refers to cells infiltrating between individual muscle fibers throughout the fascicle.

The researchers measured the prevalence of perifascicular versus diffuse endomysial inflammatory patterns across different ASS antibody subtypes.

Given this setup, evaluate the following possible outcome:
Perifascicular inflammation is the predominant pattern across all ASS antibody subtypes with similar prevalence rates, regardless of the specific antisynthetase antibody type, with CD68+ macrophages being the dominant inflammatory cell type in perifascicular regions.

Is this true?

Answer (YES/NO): NO